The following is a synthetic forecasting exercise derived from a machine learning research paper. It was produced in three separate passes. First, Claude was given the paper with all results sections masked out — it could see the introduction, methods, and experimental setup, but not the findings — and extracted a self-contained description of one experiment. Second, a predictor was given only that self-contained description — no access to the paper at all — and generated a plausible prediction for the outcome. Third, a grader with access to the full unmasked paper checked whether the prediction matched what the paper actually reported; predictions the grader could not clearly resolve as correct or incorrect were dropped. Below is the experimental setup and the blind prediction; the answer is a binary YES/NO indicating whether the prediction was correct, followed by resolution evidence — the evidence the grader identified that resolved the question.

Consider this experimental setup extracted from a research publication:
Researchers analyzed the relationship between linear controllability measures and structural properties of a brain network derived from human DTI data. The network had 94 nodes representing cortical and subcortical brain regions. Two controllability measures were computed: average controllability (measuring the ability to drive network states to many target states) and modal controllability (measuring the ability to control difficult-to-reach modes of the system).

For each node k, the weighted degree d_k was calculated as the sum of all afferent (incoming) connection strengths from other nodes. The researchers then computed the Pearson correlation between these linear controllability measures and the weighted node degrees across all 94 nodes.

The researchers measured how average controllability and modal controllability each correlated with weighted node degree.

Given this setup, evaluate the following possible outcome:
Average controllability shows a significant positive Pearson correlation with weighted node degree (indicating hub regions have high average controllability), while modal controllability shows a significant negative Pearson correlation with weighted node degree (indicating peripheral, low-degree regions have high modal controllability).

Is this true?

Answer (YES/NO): YES